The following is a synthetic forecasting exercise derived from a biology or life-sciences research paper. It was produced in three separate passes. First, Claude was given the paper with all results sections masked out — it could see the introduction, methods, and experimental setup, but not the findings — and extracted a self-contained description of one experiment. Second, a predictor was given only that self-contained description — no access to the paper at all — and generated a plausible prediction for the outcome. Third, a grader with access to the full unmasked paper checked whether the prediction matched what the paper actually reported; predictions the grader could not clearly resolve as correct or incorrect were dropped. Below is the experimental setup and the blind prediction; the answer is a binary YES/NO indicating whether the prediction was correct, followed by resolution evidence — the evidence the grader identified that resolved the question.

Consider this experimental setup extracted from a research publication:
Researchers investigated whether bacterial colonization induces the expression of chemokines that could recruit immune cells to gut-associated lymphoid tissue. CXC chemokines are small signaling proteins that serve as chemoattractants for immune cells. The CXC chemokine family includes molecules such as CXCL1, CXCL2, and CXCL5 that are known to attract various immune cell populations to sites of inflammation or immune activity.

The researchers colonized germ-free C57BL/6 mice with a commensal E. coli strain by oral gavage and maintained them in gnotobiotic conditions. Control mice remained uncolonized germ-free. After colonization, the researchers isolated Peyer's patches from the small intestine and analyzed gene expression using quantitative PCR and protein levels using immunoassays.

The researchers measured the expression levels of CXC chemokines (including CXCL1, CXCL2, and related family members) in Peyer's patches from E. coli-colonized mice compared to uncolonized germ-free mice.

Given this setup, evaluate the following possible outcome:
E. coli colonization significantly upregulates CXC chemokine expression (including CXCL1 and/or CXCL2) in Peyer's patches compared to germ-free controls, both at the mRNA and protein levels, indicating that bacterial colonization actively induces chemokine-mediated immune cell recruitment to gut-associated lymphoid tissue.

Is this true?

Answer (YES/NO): NO